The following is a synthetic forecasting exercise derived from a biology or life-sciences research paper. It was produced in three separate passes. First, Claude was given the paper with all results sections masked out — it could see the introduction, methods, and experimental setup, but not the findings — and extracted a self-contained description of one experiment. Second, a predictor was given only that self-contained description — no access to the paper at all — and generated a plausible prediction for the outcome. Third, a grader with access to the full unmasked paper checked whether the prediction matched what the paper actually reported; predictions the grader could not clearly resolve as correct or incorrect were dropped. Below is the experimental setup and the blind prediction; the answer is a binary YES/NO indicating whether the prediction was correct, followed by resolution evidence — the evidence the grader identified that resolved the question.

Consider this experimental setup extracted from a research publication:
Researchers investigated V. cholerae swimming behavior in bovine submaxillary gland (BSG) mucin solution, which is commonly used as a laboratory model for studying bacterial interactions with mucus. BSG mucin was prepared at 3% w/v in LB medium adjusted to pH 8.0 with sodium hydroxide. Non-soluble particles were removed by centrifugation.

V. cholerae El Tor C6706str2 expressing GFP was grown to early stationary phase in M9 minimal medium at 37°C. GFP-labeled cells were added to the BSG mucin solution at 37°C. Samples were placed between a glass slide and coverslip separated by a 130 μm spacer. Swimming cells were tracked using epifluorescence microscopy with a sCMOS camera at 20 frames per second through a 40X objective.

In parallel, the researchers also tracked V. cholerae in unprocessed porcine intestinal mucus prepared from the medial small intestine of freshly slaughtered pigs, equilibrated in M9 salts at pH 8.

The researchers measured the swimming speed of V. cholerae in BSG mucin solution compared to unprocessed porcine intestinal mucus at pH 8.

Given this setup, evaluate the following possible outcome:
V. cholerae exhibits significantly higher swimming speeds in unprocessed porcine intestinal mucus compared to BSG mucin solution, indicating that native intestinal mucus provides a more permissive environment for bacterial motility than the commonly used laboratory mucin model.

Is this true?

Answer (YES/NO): NO